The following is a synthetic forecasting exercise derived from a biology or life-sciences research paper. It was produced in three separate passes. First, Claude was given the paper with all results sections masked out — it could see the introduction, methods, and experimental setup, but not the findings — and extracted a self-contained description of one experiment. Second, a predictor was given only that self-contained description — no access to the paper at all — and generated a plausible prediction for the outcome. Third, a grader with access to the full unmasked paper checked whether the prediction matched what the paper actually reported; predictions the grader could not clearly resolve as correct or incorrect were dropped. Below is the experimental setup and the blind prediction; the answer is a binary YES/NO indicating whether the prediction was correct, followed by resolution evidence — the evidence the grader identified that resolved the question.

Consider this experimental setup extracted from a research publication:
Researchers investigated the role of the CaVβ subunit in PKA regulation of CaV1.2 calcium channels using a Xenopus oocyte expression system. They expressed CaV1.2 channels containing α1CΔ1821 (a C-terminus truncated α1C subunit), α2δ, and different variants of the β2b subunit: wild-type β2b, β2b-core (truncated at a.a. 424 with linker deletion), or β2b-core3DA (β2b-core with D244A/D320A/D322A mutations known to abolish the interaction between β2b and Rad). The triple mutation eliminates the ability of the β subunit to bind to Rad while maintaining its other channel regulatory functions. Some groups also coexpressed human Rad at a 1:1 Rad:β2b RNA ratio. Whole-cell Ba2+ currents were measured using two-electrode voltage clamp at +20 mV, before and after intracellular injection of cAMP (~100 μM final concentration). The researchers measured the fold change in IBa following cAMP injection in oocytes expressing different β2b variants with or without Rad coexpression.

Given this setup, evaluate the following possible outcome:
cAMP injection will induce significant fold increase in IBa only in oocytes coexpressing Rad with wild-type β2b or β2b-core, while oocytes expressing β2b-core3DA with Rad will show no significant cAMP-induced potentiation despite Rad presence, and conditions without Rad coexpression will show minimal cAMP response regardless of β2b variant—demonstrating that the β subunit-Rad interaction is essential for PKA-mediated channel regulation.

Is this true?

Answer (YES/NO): YES